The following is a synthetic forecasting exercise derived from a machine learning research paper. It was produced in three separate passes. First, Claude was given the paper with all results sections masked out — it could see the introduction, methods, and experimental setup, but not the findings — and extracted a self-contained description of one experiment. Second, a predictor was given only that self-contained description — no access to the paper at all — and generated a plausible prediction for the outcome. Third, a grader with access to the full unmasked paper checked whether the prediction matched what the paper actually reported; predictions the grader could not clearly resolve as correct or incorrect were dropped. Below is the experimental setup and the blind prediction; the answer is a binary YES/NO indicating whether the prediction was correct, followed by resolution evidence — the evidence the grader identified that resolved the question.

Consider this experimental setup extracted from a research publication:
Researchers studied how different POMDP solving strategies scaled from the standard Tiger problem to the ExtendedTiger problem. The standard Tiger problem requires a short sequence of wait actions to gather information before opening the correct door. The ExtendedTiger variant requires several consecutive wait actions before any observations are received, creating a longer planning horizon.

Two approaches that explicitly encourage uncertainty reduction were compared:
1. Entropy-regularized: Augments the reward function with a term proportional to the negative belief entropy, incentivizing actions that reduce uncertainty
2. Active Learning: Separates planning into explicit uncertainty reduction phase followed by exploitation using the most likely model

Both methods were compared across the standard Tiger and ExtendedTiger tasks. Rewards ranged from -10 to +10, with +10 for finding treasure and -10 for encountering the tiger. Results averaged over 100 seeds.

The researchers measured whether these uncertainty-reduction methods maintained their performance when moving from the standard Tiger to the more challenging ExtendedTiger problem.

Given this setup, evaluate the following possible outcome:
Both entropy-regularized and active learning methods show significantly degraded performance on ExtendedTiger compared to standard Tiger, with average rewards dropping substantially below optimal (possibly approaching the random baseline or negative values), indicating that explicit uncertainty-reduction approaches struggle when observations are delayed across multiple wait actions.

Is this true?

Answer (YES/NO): NO